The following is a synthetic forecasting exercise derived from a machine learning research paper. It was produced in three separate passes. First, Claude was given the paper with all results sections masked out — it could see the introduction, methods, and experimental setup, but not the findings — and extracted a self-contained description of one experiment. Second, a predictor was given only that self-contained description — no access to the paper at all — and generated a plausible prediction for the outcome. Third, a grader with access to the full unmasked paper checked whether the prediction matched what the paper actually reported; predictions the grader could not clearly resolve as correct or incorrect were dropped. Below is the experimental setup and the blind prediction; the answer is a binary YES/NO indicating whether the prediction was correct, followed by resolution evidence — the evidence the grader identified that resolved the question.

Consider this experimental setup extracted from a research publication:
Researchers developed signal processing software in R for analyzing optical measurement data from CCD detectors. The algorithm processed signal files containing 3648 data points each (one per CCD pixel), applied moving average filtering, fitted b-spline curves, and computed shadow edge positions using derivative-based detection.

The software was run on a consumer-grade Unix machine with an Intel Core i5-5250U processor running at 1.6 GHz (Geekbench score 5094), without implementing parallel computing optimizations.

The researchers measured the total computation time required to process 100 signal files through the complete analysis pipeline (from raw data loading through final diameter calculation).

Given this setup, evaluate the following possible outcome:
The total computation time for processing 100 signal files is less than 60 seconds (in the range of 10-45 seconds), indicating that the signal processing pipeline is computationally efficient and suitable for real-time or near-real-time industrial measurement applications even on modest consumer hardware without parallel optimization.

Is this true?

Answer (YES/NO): YES